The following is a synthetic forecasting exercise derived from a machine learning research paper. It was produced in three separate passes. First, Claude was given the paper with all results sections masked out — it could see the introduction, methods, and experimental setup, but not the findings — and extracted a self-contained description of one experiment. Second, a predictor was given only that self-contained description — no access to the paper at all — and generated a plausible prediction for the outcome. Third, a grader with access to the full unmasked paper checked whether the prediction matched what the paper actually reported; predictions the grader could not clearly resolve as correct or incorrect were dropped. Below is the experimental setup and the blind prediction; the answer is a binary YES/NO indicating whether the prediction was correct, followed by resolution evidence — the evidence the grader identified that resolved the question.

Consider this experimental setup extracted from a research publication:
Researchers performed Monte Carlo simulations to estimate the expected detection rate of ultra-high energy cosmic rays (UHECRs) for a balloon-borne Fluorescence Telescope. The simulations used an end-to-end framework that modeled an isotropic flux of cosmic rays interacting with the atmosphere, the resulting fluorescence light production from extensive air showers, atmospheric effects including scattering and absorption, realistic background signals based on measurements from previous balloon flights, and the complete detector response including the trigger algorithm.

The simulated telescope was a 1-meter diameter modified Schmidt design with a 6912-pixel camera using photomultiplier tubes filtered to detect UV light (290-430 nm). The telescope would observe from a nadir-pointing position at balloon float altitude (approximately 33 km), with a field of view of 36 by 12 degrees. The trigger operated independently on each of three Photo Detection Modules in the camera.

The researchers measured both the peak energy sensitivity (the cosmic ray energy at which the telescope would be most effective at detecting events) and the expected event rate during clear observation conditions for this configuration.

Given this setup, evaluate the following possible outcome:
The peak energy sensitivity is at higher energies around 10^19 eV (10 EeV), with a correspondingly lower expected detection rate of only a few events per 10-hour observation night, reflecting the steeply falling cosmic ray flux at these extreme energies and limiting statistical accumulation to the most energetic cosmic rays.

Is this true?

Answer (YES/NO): NO